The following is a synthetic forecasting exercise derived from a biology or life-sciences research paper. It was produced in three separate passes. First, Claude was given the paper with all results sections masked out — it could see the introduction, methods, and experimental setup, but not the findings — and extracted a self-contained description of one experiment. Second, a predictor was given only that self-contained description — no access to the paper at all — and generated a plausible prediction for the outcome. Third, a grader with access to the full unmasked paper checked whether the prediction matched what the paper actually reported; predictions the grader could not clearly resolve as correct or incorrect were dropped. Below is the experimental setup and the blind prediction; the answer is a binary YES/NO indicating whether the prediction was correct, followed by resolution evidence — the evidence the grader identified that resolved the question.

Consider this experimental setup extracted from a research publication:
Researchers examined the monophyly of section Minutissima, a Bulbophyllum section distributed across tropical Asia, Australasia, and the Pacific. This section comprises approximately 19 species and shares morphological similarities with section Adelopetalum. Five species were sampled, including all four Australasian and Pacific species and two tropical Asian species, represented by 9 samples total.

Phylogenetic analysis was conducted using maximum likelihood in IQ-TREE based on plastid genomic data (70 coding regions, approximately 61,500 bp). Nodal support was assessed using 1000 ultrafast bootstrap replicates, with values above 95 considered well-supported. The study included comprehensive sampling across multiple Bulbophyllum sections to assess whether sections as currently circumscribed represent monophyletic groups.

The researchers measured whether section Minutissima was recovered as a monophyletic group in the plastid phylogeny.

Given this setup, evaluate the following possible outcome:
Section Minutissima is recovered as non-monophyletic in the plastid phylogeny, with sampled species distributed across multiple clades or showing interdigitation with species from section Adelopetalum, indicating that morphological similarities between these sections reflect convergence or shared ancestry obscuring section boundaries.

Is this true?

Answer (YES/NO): YES